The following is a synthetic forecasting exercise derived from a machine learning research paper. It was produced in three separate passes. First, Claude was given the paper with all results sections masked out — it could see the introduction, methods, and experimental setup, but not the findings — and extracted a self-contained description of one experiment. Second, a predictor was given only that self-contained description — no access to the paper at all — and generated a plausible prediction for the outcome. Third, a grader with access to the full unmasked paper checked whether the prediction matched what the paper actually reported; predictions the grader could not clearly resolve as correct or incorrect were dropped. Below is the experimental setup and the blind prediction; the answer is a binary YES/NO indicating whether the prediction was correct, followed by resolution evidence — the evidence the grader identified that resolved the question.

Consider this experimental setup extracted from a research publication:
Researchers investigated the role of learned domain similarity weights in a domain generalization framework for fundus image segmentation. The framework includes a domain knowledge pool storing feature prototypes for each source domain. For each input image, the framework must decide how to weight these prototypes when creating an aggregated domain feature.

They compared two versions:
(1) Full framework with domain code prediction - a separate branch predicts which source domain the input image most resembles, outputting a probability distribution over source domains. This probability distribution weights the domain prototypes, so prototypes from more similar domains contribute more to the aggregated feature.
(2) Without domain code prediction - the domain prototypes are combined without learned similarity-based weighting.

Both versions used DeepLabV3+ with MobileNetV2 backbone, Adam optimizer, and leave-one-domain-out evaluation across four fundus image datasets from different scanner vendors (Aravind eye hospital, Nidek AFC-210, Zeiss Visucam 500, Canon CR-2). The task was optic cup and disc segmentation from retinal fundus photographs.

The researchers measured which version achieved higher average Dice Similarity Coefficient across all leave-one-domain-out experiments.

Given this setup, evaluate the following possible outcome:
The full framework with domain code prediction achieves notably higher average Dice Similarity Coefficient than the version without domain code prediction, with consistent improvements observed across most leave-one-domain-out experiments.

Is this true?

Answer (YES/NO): YES